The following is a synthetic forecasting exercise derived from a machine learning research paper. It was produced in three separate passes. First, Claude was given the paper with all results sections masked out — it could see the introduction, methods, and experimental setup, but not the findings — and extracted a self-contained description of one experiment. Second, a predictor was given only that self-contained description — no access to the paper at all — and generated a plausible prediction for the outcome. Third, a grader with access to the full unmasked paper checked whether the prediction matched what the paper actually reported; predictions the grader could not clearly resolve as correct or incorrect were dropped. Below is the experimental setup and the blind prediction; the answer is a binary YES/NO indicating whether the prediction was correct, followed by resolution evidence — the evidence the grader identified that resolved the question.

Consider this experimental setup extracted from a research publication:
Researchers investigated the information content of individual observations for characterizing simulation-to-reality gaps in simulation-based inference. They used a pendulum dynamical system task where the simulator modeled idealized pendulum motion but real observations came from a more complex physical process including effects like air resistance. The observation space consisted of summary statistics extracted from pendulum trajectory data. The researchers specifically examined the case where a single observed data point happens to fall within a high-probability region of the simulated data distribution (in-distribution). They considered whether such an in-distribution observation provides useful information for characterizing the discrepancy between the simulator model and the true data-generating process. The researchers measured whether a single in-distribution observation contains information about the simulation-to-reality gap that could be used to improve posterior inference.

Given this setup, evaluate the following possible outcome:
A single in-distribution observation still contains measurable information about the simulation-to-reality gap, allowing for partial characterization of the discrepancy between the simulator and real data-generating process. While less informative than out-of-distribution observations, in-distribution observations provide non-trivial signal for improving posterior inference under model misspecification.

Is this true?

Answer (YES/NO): NO